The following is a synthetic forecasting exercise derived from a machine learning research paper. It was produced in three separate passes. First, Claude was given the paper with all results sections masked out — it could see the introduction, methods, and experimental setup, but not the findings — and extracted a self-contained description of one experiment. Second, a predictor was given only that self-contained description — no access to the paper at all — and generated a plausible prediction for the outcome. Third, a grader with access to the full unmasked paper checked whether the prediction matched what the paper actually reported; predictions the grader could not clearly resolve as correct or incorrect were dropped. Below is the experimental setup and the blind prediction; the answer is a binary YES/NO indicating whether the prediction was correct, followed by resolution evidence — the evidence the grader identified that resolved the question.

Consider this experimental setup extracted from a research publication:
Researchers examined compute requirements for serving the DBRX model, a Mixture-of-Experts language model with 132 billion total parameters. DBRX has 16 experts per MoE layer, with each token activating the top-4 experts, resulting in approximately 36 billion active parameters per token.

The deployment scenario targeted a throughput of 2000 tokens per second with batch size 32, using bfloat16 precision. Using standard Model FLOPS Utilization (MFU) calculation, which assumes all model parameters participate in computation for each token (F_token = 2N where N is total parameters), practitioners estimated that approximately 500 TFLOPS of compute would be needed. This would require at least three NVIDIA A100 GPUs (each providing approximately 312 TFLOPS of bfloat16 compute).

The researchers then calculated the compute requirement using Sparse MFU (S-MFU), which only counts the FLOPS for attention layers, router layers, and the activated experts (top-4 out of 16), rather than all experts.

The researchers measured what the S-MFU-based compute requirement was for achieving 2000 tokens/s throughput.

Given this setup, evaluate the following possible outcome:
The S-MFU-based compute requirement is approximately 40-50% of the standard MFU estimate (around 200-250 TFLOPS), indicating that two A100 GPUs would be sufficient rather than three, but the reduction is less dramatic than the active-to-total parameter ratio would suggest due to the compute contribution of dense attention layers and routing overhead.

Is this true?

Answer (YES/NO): NO